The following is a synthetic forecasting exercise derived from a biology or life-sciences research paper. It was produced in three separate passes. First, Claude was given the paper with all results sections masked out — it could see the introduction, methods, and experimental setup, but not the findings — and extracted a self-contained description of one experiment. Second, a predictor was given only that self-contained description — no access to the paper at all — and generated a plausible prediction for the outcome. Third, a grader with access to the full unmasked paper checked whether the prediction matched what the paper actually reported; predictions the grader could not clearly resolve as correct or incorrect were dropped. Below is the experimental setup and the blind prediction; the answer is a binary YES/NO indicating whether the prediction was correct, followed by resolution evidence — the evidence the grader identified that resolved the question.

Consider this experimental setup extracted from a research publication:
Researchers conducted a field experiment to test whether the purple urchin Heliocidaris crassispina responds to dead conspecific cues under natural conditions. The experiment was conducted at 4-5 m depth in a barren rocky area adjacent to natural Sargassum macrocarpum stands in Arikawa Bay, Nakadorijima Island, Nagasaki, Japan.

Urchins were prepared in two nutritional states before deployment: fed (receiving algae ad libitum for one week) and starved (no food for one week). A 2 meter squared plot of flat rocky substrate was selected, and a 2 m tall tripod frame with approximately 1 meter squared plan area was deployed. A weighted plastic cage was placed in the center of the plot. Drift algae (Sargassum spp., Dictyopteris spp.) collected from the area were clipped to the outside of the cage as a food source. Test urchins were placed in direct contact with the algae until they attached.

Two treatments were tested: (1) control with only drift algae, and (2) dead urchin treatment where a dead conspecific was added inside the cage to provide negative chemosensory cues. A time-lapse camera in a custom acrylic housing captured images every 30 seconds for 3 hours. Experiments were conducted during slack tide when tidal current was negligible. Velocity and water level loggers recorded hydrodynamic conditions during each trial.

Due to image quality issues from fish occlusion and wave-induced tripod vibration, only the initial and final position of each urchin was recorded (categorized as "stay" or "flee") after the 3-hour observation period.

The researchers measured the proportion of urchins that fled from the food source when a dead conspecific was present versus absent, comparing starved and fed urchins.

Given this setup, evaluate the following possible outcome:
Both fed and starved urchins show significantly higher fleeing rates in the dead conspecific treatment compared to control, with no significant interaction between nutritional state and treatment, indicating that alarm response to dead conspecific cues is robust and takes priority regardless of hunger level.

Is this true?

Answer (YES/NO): NO